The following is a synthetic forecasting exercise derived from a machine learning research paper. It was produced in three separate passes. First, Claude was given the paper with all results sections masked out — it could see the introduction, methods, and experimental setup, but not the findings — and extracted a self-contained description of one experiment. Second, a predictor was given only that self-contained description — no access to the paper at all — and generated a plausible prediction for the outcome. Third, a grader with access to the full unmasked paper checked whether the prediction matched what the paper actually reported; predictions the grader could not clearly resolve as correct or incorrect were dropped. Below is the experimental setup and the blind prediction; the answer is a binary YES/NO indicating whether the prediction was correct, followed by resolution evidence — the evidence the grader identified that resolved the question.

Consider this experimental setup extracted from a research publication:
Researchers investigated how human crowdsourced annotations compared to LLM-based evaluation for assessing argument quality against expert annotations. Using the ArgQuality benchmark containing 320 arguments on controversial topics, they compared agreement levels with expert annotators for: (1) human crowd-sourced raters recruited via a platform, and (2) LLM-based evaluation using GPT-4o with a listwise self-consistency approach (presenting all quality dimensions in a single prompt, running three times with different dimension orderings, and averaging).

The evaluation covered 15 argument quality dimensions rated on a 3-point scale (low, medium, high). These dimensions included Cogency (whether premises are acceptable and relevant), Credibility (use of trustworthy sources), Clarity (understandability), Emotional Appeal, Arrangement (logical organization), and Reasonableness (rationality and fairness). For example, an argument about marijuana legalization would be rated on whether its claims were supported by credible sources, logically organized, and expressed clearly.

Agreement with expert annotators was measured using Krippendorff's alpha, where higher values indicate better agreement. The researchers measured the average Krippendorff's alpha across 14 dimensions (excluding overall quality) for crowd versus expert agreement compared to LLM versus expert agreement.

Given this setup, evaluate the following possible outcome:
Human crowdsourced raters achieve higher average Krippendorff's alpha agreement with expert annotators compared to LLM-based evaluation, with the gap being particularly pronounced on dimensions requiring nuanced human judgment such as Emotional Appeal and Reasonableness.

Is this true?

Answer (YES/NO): NO